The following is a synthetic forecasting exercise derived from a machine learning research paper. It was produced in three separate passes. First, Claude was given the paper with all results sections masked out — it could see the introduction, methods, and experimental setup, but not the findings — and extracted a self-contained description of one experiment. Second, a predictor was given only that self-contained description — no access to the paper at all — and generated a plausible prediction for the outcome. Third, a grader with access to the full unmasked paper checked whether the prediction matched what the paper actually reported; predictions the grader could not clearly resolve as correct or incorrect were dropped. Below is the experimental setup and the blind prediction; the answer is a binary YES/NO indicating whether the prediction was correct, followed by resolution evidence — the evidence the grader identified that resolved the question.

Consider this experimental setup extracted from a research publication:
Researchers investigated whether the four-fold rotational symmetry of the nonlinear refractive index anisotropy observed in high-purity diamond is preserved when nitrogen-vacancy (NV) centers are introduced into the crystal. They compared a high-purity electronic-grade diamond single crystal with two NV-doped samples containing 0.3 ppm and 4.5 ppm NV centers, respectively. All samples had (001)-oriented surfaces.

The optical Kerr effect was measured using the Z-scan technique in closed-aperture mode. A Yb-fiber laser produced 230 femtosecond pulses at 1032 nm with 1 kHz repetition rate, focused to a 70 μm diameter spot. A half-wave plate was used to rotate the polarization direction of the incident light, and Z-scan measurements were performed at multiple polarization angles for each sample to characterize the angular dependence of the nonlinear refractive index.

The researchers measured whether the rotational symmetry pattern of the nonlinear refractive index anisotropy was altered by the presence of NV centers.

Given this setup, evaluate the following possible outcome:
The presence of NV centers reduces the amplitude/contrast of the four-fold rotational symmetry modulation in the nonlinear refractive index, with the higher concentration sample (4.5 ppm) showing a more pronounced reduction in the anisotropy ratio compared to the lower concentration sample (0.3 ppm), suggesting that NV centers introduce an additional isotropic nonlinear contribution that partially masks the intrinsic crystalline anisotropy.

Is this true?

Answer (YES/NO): NO